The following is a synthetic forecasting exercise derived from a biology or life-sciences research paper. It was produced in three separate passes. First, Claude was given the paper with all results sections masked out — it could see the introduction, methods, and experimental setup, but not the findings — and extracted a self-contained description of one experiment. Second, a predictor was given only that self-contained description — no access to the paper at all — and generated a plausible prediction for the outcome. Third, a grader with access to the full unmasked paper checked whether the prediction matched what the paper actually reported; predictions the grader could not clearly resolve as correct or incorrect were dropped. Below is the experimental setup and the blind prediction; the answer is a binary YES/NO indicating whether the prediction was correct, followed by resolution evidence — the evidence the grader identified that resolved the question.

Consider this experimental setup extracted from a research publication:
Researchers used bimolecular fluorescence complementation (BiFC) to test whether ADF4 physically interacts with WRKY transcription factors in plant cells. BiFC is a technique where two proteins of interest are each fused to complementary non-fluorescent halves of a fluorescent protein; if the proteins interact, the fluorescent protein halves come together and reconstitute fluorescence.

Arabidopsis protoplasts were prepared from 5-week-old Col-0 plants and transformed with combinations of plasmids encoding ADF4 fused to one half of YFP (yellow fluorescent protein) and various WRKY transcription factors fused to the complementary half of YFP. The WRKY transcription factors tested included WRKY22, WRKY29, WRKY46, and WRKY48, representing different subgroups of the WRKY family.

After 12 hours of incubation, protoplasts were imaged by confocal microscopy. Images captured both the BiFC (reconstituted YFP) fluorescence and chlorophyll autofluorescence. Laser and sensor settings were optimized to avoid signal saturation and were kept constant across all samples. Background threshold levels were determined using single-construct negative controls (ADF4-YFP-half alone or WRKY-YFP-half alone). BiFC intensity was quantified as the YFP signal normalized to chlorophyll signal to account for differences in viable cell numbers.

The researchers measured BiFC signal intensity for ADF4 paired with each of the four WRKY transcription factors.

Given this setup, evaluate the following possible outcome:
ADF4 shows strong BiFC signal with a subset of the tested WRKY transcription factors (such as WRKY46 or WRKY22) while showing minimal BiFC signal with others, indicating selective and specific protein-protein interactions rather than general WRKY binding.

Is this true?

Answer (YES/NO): NO